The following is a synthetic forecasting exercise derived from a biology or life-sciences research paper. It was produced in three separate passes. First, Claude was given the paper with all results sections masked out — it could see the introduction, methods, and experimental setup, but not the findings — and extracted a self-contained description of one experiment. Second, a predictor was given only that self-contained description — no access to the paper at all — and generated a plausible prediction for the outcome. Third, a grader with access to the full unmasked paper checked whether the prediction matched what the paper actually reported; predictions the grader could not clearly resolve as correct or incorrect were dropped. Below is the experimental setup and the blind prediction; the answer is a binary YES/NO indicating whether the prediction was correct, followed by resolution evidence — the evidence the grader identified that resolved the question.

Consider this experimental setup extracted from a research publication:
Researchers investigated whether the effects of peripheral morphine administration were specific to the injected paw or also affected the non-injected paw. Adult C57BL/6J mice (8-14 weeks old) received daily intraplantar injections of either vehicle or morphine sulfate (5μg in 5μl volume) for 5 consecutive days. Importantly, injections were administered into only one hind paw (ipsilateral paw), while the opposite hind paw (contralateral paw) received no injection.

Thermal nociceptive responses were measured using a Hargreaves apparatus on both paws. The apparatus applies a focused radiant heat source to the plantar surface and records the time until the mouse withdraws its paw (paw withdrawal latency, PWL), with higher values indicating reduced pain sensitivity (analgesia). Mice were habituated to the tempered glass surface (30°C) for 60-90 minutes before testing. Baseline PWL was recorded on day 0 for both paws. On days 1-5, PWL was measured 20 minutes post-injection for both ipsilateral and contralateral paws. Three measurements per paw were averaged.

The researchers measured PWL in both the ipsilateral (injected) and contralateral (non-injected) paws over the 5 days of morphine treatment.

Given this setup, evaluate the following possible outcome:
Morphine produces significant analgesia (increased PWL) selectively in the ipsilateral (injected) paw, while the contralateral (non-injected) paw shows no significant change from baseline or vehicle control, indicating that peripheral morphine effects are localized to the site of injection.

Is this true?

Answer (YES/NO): YES